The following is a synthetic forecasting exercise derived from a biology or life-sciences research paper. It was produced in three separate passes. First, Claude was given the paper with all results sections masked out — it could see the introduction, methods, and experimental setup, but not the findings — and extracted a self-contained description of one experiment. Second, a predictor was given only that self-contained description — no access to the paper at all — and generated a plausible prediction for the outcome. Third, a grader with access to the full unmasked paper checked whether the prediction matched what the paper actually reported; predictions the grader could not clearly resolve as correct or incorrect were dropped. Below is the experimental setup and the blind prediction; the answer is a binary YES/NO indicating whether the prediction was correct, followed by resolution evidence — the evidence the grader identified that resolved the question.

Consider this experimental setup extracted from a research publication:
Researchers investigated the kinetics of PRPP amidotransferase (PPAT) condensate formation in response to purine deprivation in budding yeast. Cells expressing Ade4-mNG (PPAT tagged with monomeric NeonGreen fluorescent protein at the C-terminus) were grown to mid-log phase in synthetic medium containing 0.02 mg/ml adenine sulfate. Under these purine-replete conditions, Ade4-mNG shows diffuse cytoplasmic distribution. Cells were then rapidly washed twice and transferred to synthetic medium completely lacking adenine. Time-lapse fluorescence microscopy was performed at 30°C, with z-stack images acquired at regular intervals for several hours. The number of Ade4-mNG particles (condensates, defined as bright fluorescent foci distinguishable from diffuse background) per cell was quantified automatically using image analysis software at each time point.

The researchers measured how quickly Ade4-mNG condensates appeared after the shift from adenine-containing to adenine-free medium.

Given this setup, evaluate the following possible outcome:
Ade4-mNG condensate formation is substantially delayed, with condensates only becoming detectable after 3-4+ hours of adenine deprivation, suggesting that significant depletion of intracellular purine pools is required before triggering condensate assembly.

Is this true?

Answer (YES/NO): NO